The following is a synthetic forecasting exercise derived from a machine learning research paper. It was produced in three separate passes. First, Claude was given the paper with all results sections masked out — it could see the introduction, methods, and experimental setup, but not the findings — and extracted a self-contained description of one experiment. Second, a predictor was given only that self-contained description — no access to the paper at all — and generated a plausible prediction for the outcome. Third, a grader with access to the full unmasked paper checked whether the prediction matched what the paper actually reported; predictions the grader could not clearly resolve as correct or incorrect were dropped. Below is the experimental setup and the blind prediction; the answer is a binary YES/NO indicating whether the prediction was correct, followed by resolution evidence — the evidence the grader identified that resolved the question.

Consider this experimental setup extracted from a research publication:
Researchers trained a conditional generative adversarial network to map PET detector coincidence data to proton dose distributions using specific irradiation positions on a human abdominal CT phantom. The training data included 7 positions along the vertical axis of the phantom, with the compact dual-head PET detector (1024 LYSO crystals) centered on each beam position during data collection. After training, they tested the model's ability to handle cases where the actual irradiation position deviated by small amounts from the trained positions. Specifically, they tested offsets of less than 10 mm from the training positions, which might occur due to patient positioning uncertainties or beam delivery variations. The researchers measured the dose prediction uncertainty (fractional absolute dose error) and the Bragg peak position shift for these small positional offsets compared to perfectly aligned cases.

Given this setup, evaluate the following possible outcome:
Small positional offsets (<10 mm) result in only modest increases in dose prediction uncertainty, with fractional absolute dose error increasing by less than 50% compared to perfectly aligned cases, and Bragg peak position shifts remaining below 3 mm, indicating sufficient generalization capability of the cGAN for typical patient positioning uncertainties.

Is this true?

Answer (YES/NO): YES